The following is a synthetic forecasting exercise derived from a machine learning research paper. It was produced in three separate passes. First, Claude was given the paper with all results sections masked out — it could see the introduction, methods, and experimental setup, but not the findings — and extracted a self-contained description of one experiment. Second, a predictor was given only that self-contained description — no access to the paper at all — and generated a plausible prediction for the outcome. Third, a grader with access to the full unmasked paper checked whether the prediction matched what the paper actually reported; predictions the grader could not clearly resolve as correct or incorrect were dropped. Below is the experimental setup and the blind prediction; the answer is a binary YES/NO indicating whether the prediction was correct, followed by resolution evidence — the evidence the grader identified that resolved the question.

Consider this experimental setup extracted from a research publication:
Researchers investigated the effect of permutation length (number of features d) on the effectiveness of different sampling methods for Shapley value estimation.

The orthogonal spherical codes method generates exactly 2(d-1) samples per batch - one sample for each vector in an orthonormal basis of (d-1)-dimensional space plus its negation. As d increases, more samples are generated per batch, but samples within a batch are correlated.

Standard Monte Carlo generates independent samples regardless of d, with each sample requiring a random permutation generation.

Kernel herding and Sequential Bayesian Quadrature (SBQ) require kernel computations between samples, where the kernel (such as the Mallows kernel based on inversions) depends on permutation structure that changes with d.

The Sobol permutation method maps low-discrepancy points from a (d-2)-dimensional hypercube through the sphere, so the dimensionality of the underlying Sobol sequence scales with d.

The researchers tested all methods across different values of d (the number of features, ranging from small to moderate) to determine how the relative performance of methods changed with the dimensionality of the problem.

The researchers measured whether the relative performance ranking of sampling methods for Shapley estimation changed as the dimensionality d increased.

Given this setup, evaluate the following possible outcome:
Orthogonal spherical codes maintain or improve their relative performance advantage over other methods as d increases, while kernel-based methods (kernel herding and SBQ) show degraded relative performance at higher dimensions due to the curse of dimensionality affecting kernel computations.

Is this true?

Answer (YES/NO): YES